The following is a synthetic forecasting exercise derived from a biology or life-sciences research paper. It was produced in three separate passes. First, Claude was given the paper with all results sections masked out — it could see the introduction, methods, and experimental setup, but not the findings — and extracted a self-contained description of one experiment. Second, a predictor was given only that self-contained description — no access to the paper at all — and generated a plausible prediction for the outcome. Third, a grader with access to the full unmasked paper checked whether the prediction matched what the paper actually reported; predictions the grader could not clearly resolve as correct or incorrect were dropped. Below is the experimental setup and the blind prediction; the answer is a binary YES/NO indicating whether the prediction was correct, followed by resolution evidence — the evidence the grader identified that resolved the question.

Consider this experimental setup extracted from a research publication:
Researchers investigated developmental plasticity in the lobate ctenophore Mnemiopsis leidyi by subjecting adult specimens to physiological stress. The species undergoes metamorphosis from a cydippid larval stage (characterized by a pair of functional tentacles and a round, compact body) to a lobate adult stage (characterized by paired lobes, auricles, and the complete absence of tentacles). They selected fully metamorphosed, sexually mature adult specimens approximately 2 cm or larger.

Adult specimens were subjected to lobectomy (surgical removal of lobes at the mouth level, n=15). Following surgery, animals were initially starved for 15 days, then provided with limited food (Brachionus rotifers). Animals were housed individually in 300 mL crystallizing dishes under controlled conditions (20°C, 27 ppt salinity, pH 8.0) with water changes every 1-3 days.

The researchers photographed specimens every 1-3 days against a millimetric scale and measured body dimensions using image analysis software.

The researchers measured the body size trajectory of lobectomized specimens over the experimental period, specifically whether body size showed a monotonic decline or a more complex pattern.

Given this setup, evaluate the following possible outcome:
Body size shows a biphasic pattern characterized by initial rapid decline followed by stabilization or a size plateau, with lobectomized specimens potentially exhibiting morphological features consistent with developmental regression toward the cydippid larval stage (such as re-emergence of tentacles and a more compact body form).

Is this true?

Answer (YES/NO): YES